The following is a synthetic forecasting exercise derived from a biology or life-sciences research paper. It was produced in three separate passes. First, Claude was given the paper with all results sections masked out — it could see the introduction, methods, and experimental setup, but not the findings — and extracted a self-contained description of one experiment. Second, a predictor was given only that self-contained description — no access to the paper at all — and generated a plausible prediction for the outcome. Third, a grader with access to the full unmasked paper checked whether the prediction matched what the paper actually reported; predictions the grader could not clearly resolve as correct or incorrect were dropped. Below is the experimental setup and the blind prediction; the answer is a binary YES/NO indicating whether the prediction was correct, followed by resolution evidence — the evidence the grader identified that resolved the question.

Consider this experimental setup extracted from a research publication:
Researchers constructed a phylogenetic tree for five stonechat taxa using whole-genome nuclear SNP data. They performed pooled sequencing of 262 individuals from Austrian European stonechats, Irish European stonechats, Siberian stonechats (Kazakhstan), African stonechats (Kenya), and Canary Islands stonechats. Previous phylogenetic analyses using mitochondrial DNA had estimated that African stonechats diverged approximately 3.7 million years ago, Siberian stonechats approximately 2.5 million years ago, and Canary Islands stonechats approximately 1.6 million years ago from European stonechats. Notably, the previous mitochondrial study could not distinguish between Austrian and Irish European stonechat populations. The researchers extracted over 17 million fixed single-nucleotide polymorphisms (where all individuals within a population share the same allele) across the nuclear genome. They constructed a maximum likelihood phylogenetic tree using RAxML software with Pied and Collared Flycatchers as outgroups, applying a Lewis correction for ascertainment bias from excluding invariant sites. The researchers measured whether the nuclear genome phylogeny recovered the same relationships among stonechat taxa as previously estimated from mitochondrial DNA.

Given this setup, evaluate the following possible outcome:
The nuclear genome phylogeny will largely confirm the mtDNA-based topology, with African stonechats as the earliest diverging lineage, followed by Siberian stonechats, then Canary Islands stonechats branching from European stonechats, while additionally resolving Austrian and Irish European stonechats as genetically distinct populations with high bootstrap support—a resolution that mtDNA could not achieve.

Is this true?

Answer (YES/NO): NO